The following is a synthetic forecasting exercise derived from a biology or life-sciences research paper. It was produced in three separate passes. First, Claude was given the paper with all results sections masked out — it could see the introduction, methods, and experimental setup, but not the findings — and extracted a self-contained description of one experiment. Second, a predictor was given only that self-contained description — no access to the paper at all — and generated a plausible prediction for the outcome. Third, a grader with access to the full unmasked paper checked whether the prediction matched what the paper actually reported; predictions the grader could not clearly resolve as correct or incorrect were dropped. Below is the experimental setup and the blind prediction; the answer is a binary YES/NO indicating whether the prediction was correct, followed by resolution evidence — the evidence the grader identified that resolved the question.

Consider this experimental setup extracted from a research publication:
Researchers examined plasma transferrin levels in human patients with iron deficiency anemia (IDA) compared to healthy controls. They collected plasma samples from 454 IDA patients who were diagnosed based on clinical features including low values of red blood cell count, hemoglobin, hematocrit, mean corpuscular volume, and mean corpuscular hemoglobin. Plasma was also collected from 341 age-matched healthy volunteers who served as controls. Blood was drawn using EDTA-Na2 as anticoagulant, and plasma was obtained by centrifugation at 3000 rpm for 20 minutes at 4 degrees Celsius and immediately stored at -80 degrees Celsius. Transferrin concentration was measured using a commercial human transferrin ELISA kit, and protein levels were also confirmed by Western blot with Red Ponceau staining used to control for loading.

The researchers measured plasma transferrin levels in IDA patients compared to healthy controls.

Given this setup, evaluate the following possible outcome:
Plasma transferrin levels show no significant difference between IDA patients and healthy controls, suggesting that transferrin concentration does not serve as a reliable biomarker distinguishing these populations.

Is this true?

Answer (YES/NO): NO